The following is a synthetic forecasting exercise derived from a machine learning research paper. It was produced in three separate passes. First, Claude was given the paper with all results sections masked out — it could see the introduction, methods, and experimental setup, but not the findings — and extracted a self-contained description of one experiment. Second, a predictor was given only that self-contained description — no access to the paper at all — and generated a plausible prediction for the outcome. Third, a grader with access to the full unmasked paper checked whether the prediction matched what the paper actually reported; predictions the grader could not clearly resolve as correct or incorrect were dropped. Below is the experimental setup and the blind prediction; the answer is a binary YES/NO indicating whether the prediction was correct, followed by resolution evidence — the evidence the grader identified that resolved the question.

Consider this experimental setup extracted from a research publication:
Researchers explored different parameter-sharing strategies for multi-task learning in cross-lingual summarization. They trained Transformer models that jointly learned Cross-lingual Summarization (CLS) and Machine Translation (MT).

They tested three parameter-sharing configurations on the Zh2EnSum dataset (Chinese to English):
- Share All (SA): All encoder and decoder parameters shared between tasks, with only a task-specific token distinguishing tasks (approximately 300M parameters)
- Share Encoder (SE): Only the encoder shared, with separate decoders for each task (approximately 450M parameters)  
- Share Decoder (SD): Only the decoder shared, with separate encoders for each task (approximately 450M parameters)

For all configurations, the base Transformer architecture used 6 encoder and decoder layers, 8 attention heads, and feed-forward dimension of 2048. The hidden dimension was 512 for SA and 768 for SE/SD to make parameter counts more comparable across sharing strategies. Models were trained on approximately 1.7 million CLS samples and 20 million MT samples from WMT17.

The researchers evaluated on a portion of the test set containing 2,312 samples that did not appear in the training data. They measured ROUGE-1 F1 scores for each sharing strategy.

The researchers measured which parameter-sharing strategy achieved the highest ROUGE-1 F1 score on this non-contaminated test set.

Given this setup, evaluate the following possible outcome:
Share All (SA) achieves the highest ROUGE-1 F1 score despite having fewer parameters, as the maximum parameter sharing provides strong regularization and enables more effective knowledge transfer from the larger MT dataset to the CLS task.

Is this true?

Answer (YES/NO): YES